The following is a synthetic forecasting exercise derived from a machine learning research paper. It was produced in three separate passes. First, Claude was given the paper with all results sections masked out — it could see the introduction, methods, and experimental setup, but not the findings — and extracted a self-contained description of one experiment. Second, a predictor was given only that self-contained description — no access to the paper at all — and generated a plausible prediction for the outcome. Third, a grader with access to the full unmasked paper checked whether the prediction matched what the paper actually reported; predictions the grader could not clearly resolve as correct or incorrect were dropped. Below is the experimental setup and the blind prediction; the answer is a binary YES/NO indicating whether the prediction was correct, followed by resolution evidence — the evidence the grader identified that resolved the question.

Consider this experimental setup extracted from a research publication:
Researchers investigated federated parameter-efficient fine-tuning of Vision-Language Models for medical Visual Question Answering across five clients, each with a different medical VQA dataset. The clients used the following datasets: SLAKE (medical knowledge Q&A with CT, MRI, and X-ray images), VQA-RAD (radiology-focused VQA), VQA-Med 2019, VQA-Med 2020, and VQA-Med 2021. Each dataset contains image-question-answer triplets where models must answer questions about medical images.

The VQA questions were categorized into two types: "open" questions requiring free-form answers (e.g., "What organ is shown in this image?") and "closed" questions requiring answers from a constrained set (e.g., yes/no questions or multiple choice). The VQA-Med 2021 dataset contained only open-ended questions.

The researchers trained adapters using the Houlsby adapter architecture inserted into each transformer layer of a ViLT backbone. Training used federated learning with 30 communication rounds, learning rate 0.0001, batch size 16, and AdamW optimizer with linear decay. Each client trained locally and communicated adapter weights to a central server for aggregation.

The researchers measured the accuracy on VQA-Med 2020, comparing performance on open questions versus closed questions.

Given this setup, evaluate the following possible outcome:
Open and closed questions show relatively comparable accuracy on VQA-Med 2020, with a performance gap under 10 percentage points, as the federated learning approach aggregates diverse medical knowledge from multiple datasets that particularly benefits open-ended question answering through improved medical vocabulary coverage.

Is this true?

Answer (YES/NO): NO